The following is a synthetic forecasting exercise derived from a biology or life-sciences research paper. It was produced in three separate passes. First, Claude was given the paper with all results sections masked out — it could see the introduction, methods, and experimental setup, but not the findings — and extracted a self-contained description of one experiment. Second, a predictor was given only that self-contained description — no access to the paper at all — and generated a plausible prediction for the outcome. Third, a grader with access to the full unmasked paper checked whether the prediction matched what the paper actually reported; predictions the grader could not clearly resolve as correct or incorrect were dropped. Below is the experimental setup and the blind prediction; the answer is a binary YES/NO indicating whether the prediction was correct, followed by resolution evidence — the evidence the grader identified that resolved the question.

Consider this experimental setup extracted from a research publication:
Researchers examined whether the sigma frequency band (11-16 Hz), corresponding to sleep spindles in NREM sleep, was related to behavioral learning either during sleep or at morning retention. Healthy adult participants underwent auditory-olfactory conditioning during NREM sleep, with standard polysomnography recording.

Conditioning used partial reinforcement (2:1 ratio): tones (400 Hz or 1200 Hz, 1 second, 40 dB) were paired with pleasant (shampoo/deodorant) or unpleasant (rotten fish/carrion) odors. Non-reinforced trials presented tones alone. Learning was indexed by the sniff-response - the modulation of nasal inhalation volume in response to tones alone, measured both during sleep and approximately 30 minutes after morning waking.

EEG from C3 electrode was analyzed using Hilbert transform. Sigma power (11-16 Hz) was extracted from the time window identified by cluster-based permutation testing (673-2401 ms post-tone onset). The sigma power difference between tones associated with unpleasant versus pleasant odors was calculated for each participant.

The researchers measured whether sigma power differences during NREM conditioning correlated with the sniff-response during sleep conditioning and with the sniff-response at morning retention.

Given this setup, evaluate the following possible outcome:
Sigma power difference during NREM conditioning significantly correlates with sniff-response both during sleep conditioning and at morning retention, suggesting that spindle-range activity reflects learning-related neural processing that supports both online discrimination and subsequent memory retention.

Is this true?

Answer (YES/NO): NO